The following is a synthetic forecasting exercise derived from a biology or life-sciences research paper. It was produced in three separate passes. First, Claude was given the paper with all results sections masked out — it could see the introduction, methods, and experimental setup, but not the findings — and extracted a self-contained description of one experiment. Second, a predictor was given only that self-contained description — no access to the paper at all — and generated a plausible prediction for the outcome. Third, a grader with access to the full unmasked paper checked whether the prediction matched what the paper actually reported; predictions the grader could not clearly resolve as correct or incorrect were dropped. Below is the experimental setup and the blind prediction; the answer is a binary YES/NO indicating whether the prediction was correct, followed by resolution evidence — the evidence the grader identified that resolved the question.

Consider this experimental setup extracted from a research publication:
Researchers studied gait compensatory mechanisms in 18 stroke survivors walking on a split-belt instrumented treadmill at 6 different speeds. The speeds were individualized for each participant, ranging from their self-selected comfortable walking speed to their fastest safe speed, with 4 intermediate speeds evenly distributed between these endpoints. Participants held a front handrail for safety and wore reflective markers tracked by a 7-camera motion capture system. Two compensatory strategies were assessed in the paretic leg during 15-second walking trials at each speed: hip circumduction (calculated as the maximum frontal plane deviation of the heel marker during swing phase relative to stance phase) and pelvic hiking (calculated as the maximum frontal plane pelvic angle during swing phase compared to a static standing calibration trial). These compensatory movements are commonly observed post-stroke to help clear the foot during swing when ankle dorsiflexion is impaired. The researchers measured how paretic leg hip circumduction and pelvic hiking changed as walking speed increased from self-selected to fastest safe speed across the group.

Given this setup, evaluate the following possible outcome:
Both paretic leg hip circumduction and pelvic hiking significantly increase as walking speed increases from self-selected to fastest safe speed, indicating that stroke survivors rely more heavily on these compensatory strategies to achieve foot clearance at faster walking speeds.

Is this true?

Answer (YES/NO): NO